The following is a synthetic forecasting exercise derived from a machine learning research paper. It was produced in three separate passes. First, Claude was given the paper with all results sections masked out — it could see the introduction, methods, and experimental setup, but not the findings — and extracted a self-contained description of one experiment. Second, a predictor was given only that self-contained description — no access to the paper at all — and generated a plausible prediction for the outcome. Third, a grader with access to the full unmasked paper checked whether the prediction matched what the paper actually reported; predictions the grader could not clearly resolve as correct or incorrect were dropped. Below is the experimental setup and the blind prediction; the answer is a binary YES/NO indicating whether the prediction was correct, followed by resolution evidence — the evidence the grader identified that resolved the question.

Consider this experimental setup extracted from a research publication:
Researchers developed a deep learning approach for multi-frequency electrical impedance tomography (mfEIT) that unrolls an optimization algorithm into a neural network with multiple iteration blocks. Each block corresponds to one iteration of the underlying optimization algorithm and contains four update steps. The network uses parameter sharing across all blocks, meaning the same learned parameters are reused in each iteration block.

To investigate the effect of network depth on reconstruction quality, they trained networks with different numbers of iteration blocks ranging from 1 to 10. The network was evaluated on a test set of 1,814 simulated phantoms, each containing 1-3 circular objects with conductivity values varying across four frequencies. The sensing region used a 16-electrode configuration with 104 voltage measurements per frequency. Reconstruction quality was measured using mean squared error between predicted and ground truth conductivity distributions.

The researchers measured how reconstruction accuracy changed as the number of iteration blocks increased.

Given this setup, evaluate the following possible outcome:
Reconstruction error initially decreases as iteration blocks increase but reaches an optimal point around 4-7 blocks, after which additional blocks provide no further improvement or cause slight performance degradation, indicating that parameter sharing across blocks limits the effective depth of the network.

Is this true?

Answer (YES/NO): NO